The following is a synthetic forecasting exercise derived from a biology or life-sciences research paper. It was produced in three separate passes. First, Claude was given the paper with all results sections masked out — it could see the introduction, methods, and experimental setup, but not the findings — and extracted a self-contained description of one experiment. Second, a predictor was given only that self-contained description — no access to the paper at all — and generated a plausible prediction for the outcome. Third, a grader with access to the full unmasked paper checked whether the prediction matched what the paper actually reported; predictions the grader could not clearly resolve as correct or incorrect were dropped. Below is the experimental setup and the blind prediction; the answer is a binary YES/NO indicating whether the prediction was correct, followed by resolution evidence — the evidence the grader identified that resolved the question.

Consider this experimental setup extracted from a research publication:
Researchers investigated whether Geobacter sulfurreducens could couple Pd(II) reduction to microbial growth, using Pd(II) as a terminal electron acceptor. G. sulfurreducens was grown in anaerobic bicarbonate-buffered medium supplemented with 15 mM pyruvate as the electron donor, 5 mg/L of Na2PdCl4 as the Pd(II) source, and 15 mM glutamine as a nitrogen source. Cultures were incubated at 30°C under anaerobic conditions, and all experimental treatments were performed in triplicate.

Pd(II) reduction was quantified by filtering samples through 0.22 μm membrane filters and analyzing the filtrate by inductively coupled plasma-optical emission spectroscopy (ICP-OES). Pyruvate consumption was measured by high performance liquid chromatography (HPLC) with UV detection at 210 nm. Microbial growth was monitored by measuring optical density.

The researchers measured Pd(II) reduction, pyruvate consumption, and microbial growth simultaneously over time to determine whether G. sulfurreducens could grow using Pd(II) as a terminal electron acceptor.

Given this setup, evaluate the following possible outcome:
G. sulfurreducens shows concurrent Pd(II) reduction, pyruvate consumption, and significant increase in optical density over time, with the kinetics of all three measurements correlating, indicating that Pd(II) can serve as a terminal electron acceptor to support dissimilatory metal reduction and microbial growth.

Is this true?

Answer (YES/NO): YES